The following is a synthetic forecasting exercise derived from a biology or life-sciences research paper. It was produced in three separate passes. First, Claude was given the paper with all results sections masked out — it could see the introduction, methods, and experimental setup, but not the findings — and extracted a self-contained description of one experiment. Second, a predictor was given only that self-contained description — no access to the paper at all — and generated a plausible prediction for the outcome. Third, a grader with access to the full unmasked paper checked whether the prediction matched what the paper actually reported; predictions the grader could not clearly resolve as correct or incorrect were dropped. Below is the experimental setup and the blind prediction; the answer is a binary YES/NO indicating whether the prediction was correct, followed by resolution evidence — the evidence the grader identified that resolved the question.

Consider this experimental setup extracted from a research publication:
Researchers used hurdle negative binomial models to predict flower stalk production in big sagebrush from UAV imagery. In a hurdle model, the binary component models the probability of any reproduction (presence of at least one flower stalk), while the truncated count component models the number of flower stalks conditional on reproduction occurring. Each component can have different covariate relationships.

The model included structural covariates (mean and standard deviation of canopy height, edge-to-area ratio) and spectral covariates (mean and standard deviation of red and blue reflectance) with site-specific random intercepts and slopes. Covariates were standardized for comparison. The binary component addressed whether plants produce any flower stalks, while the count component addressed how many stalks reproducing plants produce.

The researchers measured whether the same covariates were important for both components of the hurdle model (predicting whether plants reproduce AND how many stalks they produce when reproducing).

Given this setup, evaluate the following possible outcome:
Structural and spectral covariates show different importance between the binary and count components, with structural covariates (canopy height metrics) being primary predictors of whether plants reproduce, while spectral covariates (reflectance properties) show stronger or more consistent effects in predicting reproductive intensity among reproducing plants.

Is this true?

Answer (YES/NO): NO